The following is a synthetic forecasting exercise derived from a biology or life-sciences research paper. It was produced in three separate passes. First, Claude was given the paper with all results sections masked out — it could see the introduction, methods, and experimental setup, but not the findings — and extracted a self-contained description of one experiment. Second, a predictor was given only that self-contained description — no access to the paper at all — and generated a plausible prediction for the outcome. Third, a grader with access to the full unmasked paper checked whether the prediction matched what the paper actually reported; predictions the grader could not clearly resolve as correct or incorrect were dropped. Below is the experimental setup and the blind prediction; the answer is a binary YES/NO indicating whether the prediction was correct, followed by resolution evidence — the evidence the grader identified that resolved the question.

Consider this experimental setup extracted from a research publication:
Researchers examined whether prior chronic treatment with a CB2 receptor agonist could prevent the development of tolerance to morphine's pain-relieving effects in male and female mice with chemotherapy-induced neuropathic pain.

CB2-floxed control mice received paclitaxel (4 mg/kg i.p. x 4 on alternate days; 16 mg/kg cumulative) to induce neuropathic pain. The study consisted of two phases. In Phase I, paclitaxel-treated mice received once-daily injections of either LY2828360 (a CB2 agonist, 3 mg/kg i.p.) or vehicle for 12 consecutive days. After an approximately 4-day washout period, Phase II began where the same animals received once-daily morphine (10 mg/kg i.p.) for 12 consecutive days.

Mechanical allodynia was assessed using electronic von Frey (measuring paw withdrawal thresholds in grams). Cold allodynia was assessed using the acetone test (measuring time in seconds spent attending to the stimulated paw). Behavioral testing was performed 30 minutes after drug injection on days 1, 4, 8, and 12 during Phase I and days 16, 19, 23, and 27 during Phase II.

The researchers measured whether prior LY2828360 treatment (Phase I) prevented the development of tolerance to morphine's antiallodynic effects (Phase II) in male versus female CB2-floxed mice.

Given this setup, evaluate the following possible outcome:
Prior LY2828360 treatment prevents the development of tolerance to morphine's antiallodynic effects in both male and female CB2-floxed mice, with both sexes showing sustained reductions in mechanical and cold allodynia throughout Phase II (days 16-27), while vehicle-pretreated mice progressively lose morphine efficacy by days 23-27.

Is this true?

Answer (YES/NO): NO